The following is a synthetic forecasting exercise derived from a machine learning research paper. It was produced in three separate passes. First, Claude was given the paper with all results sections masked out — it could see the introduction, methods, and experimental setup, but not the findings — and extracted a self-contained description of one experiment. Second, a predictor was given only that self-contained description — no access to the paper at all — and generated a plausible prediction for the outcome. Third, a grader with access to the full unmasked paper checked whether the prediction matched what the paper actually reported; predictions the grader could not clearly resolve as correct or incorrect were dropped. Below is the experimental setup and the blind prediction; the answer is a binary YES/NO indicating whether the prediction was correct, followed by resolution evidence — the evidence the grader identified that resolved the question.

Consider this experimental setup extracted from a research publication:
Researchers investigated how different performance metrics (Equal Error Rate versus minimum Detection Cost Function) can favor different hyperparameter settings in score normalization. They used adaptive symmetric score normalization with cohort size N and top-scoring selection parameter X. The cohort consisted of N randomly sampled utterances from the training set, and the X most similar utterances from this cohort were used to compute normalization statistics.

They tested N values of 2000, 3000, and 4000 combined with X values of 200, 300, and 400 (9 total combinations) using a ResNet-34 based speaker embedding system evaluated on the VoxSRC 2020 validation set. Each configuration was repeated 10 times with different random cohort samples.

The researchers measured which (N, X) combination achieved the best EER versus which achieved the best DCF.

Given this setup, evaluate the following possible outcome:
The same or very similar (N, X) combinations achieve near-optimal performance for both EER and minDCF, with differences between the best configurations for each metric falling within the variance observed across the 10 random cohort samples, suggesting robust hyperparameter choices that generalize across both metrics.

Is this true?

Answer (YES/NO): YES